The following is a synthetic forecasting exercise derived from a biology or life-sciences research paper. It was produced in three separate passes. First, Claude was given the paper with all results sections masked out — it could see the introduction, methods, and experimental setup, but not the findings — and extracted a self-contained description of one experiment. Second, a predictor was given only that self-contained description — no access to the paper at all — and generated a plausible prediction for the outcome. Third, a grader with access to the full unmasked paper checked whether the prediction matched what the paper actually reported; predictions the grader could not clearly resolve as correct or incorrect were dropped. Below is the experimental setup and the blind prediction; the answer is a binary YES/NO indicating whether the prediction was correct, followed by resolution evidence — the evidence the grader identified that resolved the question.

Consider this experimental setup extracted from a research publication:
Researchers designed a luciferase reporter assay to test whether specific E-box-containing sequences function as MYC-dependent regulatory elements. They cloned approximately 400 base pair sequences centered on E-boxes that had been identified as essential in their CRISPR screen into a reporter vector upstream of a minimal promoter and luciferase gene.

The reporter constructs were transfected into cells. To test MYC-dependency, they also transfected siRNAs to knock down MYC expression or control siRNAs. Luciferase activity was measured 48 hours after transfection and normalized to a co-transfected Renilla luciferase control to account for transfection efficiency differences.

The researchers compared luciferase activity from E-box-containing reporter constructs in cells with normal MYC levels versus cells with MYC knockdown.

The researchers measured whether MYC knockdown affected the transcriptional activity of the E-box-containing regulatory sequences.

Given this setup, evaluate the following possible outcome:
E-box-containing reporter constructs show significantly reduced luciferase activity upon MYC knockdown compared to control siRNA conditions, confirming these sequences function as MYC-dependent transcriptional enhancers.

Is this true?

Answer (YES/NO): YES